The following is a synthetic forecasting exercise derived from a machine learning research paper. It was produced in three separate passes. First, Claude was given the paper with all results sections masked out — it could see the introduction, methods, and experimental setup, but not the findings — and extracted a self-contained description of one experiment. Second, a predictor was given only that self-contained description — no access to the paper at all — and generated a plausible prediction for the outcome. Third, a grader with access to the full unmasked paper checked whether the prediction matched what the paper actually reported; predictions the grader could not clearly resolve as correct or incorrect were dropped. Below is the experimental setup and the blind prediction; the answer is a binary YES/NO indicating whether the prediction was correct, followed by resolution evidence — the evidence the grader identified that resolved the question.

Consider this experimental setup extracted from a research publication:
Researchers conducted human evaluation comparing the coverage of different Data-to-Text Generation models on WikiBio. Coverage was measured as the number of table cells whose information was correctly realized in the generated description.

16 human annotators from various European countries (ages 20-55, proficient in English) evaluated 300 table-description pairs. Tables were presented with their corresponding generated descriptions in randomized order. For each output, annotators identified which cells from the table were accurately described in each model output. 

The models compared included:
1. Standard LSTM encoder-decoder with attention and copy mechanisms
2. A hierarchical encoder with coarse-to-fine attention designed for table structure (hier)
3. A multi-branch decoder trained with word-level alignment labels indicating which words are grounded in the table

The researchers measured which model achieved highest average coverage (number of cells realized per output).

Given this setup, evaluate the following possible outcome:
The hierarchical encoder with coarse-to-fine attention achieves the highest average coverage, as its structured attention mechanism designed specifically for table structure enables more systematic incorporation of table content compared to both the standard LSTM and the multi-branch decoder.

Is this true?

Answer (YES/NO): NO